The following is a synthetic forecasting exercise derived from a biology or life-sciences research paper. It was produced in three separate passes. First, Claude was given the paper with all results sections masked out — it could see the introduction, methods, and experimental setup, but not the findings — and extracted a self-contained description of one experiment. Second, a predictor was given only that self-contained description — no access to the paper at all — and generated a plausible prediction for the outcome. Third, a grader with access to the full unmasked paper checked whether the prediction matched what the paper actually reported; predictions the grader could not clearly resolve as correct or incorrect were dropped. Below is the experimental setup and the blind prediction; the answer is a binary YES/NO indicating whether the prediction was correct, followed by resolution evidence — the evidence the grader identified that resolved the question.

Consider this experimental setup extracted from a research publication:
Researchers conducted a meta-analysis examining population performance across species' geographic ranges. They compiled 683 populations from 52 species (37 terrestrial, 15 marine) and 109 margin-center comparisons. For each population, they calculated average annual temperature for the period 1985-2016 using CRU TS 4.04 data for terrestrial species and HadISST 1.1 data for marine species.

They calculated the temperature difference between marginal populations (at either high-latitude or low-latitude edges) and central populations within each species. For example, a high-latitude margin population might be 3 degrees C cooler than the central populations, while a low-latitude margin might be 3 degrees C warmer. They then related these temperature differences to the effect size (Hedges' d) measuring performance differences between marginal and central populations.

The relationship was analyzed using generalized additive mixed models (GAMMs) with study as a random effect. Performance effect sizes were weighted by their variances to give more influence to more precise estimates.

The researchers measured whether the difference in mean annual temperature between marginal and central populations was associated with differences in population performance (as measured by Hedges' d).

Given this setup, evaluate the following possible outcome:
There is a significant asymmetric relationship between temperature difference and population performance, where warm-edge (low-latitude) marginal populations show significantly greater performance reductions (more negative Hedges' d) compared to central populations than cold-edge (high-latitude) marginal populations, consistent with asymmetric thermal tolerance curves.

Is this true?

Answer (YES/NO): YES